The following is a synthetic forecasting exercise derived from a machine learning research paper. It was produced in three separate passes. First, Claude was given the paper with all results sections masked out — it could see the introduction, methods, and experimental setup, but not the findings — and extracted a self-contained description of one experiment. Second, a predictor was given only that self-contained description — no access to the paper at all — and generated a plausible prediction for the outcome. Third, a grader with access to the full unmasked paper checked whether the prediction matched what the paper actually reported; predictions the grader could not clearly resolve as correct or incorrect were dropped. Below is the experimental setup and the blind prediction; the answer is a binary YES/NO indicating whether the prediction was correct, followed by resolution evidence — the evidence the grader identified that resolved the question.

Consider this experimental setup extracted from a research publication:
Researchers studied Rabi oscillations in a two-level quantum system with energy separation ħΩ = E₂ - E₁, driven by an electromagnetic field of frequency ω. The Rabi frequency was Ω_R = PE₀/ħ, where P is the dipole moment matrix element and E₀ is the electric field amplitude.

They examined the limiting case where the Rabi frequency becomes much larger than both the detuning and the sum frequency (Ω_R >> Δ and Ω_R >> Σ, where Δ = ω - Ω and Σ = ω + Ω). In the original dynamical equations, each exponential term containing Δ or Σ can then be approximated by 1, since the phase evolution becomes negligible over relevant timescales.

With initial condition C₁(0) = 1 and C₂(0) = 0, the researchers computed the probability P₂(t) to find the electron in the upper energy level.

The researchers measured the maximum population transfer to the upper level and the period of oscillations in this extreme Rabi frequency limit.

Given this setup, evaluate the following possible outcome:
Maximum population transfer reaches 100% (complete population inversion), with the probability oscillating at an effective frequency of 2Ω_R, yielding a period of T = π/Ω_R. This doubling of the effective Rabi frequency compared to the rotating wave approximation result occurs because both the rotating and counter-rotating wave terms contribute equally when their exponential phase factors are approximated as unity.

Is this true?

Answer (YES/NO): YES